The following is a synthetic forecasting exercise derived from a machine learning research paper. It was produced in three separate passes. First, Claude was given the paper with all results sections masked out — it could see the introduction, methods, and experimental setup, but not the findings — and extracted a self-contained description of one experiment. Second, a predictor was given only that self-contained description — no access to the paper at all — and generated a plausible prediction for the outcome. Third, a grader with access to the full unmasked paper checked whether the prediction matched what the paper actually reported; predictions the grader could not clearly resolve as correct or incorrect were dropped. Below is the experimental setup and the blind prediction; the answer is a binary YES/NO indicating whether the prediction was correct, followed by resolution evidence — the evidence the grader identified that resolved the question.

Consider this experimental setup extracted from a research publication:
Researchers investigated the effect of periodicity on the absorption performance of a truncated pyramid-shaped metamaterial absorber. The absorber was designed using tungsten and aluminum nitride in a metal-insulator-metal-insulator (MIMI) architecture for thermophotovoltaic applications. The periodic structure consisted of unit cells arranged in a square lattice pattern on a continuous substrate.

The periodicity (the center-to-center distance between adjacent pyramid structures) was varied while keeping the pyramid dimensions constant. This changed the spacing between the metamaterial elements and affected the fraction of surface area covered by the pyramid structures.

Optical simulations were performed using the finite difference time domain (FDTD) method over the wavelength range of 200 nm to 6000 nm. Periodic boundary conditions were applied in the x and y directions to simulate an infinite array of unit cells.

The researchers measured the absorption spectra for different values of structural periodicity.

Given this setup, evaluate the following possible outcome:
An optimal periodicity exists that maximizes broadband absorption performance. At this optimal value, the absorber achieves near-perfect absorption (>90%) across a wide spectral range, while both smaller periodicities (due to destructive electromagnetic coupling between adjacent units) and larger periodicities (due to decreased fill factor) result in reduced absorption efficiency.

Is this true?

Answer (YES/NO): YES